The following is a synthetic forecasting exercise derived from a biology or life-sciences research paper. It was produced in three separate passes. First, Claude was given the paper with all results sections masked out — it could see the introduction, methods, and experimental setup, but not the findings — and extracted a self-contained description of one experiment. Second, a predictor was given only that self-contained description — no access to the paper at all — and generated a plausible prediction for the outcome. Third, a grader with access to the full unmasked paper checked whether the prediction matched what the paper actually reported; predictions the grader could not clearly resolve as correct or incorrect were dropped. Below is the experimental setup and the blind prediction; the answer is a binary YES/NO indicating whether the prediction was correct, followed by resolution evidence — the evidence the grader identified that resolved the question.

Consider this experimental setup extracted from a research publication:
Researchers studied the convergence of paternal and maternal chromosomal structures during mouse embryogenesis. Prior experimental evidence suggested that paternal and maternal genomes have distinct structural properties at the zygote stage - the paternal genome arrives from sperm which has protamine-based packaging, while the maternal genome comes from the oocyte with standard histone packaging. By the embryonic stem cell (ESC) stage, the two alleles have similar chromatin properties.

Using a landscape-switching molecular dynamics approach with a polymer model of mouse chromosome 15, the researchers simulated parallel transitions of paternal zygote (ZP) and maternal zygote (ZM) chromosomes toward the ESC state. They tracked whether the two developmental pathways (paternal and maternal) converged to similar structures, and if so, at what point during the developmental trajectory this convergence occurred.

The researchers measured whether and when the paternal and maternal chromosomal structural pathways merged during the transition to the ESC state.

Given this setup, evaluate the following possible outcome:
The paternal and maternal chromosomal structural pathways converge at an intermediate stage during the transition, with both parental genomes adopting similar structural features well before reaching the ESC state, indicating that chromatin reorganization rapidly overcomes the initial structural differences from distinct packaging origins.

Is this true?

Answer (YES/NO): YES